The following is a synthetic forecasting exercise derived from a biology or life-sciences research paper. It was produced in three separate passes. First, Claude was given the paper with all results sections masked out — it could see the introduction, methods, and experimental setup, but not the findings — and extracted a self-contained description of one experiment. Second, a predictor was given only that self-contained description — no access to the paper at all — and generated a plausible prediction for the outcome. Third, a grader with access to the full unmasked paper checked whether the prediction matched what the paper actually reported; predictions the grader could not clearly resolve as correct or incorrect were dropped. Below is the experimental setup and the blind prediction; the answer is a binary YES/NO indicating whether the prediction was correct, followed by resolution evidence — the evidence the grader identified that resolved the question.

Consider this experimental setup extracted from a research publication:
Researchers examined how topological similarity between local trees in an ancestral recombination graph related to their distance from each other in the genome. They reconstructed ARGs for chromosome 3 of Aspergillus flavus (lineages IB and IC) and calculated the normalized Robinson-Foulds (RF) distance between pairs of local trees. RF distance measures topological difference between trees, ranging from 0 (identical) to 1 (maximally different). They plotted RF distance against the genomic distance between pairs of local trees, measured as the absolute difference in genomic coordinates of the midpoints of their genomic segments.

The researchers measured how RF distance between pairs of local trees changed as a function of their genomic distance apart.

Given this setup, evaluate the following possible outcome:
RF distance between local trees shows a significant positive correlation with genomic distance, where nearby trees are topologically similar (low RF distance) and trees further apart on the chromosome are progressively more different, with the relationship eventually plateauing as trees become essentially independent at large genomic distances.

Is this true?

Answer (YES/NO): YES